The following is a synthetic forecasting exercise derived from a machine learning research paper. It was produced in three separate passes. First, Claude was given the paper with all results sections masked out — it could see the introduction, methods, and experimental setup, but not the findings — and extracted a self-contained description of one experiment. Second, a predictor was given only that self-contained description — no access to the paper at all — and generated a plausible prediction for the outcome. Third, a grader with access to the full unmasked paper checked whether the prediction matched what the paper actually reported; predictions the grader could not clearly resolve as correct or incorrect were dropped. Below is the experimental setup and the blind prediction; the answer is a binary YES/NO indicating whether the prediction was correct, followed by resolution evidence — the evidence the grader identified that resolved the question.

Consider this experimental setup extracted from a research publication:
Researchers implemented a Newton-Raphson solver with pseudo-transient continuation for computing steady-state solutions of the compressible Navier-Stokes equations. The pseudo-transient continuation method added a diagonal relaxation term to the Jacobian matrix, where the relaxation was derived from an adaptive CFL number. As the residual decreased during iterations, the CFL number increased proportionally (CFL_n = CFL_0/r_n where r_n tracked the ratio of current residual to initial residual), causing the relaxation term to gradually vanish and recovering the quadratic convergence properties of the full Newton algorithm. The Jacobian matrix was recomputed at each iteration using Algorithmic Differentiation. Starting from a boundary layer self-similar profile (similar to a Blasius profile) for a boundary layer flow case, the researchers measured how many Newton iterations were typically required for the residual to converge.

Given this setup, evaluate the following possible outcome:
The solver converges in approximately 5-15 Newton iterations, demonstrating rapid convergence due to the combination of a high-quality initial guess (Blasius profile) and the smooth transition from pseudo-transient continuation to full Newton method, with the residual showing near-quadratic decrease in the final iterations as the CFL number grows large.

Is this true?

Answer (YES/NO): YES